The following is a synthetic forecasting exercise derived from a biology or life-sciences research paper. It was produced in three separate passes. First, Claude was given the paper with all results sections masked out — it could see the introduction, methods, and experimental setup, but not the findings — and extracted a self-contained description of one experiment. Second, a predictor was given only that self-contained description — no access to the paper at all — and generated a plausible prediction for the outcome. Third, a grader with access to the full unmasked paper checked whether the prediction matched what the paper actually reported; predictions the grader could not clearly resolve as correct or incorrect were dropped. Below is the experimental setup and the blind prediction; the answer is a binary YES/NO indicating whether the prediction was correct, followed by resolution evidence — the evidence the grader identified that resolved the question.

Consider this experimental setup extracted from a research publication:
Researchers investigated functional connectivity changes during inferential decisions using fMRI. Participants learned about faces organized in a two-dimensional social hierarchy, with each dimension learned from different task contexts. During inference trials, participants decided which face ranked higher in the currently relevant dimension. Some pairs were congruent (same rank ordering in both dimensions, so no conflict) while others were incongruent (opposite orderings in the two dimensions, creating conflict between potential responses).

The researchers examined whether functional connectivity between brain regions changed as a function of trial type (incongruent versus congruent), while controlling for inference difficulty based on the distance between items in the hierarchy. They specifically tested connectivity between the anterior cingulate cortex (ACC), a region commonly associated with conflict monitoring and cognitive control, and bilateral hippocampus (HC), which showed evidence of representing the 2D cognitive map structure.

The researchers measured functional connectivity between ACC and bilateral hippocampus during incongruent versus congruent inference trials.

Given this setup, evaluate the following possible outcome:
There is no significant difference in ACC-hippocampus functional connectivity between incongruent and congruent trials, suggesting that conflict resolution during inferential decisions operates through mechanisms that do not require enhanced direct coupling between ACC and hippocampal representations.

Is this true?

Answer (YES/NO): NO